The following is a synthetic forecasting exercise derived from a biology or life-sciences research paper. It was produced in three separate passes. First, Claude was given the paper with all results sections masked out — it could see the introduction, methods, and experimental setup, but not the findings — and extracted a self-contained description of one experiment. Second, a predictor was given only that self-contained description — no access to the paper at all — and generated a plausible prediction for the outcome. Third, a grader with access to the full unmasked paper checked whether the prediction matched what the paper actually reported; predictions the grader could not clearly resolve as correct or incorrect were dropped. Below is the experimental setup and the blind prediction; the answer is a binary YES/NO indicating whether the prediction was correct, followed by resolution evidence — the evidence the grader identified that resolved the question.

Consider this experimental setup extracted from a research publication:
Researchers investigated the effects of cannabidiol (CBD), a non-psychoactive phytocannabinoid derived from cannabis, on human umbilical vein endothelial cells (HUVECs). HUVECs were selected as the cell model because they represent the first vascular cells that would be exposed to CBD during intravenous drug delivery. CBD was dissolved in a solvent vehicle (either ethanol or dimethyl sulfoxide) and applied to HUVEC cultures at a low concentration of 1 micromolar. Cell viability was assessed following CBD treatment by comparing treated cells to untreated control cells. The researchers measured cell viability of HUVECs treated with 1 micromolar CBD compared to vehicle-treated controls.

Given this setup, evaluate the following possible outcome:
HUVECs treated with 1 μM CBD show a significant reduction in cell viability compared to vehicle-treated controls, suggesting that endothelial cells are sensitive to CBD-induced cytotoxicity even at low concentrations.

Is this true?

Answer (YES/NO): NO